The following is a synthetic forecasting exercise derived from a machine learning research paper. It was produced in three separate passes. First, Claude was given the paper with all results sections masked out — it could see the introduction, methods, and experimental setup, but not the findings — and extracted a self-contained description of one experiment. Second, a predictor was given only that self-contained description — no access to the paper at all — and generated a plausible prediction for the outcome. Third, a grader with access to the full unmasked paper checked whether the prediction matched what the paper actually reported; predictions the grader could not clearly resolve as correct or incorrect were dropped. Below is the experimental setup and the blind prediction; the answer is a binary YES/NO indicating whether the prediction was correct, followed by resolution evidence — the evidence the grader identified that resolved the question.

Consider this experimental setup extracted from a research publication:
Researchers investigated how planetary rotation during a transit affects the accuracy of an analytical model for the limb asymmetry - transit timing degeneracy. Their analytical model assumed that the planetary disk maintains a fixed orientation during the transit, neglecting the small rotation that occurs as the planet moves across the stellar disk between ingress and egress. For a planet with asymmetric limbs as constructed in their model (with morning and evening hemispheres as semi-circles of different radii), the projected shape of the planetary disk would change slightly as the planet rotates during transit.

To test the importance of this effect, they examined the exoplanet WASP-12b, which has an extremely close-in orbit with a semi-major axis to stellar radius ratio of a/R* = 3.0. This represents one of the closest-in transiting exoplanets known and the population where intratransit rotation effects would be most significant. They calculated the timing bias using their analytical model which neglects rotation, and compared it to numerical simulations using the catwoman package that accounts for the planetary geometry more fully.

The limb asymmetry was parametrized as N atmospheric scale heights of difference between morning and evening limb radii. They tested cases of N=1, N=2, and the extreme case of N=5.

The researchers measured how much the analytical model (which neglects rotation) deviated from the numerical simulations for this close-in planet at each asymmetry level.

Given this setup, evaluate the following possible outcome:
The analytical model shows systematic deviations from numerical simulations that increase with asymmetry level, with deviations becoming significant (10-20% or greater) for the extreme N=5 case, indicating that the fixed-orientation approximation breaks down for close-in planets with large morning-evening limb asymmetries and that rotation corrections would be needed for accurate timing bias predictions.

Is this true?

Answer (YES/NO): NO